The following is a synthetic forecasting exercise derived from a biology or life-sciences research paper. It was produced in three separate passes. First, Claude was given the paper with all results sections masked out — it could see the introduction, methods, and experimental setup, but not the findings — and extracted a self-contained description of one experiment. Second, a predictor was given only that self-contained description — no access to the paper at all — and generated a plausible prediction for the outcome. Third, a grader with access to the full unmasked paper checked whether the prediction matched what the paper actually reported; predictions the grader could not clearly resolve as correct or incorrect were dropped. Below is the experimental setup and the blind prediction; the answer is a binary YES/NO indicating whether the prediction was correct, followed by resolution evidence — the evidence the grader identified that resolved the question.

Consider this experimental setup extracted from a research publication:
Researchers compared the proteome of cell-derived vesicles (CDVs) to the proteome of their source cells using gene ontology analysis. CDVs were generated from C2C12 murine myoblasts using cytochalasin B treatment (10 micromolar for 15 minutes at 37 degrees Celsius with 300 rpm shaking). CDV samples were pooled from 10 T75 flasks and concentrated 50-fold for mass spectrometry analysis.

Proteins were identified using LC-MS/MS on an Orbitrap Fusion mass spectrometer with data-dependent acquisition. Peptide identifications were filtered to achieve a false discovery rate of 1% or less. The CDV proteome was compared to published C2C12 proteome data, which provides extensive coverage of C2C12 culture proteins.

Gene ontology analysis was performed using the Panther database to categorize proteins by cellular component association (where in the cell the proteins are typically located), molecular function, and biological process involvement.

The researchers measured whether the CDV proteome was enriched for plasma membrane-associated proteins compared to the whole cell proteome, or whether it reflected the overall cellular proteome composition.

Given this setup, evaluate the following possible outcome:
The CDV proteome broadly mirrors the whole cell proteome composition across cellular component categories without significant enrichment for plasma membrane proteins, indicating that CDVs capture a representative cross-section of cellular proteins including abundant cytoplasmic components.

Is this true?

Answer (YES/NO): NO